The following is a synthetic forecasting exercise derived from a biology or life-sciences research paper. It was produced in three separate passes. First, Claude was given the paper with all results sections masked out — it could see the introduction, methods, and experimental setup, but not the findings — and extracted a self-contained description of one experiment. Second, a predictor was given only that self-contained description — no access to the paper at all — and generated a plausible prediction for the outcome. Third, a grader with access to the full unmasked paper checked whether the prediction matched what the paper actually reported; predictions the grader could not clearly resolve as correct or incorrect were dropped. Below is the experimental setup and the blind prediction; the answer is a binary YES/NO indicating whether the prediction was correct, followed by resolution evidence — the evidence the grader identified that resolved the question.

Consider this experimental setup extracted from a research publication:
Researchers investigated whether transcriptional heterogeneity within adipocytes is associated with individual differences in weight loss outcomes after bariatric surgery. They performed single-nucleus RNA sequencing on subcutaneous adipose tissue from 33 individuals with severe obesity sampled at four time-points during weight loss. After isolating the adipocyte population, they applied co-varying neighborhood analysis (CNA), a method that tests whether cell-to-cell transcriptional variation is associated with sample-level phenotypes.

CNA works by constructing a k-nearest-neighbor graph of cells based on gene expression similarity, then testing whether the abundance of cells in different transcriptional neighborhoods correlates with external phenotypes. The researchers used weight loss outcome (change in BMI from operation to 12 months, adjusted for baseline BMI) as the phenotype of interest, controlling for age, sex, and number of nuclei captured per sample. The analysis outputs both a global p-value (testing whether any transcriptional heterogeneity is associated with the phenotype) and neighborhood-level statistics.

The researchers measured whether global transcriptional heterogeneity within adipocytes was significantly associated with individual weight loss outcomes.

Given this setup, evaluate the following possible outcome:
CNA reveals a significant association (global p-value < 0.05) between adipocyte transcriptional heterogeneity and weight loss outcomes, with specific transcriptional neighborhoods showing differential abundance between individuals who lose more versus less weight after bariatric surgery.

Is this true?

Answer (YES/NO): YES